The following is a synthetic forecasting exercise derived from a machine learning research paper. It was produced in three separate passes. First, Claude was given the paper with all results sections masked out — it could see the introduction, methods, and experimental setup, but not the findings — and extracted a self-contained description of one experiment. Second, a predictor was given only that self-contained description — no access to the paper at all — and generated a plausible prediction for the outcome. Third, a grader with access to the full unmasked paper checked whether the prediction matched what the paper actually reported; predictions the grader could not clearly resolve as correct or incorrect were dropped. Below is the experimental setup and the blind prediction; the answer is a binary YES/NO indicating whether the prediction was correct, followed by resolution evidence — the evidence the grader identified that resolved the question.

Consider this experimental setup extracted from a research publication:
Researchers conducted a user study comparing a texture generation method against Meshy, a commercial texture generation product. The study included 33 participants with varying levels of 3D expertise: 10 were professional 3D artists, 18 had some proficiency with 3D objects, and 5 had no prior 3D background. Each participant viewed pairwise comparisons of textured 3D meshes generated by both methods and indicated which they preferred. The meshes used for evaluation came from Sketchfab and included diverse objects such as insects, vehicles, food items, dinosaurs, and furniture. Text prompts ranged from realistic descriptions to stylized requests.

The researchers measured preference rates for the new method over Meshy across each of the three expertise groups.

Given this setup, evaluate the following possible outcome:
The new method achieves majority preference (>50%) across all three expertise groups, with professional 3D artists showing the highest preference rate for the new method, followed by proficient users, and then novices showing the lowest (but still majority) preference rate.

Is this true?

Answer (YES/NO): NO